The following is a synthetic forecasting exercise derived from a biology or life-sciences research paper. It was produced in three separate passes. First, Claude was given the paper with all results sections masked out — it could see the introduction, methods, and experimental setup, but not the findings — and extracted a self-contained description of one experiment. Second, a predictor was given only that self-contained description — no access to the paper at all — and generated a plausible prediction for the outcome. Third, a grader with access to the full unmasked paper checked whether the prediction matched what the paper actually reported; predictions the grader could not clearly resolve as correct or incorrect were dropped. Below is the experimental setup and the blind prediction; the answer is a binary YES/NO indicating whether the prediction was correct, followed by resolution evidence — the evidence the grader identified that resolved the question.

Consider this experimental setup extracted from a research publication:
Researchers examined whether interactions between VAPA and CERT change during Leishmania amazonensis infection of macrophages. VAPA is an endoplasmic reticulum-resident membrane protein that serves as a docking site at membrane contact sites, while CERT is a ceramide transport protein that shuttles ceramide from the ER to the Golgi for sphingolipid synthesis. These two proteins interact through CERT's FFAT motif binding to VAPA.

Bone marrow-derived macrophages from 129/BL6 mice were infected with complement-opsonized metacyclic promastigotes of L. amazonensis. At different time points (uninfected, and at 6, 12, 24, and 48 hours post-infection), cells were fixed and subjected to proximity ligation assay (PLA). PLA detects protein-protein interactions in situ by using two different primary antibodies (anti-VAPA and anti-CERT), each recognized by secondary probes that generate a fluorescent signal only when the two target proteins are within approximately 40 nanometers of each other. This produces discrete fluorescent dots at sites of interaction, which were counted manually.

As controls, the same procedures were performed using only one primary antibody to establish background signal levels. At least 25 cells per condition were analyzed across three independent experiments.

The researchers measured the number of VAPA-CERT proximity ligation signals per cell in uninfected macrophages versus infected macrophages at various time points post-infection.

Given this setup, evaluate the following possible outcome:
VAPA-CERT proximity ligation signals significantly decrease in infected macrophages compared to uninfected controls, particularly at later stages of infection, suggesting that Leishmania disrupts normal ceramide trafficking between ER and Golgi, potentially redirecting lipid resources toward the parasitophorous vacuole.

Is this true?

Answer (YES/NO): NO